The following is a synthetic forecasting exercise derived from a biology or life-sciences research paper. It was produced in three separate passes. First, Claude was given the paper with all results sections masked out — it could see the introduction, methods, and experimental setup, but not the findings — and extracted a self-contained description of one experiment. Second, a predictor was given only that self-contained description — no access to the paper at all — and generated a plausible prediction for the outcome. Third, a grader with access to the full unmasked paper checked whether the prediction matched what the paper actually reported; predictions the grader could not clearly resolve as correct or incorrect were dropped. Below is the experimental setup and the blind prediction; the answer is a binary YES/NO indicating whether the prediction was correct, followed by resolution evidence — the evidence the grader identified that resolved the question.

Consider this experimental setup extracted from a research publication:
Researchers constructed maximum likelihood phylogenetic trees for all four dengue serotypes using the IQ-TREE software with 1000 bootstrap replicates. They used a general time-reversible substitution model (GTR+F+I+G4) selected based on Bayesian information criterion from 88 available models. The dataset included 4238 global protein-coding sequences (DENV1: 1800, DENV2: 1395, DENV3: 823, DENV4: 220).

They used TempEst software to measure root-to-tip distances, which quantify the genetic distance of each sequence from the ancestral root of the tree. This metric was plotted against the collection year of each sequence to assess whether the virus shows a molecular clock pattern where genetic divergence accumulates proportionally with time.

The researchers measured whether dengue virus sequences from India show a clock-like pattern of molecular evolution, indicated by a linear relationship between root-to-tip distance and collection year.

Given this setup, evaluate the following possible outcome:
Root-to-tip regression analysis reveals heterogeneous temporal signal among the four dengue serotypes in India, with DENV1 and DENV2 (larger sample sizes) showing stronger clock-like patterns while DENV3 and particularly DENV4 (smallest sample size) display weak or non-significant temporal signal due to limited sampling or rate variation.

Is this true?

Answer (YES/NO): NO